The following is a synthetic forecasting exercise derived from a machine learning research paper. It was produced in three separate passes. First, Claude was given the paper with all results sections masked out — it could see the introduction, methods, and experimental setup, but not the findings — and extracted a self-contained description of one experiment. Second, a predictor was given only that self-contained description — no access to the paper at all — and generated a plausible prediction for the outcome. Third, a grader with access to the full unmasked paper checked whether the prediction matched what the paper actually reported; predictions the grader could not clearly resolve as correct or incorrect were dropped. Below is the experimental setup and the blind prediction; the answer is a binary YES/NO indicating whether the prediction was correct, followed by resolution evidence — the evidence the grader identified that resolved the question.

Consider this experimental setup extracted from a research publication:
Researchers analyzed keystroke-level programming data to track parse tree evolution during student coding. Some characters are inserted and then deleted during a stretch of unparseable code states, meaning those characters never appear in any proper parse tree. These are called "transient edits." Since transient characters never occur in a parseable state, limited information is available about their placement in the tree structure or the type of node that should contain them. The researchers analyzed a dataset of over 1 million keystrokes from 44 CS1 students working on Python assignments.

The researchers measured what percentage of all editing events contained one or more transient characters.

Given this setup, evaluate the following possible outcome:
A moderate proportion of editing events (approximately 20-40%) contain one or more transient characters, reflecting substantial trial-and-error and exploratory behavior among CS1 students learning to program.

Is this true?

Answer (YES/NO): NO